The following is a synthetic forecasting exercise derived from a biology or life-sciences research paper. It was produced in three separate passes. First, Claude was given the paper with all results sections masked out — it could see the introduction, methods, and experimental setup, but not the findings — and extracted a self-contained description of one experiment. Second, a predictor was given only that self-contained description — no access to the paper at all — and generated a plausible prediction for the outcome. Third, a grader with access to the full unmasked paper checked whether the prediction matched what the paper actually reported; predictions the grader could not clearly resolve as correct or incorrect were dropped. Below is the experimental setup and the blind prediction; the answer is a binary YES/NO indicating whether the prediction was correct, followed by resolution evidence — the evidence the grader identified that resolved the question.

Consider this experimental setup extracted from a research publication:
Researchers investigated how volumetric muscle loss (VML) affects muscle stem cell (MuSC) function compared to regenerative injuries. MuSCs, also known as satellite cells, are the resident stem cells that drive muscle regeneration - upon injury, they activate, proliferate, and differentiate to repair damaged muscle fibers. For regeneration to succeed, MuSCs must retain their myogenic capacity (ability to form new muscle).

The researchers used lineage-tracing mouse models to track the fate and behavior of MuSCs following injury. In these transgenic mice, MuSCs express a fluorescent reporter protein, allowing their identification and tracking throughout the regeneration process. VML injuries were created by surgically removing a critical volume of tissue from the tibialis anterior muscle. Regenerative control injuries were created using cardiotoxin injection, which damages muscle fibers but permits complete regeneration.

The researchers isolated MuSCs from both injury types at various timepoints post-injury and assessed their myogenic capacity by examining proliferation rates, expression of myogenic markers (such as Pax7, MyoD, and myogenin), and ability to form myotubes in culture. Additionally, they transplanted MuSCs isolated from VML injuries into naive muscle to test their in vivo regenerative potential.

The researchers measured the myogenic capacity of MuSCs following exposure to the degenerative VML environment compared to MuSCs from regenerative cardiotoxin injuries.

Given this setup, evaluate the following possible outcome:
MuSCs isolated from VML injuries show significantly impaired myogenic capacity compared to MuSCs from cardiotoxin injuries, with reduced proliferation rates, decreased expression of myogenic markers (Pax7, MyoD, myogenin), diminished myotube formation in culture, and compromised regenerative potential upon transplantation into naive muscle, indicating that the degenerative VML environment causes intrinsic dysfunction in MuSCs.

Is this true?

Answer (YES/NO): NO